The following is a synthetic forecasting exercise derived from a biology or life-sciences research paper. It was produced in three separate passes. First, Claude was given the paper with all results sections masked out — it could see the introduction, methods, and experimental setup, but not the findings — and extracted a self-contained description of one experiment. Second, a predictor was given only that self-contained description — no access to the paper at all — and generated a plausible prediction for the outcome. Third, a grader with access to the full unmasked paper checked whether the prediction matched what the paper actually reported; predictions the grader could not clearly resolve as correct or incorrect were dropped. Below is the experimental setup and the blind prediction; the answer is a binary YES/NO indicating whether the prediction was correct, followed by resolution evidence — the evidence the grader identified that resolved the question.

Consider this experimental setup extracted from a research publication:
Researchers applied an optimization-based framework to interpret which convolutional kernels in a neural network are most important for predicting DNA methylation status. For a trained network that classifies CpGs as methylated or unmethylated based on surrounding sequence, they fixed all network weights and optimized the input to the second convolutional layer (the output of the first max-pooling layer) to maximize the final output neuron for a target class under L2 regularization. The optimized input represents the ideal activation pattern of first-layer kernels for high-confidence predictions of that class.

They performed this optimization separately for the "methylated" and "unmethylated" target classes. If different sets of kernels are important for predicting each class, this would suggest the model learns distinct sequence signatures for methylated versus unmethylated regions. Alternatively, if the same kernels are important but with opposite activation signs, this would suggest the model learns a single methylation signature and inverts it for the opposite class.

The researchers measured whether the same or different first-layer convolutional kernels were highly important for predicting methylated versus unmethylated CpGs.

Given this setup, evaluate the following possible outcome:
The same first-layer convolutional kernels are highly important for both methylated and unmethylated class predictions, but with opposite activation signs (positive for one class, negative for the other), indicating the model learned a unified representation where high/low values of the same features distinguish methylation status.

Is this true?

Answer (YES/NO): NO